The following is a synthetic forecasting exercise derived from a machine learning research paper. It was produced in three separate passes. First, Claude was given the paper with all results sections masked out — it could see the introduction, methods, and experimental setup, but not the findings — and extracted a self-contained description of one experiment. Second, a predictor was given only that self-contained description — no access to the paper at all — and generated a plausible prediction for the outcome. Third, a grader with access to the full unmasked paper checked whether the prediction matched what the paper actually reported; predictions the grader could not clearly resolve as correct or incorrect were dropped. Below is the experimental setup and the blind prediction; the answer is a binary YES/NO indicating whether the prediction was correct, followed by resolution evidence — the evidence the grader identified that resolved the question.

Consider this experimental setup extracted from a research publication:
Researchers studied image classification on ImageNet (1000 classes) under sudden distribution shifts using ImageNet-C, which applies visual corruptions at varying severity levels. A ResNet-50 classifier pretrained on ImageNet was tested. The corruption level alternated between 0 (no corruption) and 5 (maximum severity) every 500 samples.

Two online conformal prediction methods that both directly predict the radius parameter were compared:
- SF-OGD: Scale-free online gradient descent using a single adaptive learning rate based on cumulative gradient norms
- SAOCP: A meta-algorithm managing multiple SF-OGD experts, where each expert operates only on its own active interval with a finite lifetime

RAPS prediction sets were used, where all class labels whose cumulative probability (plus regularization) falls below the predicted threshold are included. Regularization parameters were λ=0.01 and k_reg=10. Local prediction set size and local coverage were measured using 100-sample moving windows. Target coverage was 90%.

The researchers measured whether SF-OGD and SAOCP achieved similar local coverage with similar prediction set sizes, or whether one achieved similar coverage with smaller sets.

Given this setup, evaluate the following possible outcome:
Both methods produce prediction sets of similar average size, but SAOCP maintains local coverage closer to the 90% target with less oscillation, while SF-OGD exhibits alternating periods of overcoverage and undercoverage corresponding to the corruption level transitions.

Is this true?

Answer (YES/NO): NO